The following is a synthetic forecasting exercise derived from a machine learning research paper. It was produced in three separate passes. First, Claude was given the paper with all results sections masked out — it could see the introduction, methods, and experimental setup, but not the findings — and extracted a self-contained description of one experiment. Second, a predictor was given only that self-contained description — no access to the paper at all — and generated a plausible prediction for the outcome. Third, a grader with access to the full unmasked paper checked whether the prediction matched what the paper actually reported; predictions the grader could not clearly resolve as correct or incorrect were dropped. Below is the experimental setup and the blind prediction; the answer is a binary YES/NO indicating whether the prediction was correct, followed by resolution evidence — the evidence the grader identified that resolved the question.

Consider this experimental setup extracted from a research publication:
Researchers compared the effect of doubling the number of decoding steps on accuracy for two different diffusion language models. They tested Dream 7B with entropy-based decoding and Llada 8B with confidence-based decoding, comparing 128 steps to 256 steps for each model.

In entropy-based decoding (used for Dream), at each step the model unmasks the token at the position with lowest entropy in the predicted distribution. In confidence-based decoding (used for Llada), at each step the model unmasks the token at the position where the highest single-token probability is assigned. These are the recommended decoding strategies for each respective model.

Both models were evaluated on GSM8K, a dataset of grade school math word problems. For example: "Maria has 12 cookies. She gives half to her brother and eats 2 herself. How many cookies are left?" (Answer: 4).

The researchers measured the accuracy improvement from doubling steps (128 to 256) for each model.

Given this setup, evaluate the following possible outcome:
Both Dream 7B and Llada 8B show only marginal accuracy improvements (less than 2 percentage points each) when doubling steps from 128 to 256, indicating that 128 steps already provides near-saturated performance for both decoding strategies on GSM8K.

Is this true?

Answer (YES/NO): NO